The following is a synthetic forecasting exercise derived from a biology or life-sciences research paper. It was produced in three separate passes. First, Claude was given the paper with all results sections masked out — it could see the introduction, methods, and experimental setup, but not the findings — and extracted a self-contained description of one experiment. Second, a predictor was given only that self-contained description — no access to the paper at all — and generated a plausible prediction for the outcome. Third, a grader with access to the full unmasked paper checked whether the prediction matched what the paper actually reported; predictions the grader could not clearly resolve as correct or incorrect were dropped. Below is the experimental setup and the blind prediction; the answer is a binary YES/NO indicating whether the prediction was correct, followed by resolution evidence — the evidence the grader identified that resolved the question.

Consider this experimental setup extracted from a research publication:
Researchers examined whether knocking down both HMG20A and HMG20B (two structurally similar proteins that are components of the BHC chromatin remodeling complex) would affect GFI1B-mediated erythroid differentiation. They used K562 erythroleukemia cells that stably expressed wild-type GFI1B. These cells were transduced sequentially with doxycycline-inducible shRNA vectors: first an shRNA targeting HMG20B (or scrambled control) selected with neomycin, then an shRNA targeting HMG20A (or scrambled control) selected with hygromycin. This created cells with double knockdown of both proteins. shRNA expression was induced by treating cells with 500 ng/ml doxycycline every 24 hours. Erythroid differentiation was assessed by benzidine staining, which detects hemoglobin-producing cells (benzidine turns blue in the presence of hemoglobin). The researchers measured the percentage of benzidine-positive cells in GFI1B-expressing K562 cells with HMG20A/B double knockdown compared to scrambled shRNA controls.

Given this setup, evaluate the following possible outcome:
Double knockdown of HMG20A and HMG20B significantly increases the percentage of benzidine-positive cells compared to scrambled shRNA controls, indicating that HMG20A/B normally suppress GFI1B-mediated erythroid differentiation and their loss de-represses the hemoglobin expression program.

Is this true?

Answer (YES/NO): NO